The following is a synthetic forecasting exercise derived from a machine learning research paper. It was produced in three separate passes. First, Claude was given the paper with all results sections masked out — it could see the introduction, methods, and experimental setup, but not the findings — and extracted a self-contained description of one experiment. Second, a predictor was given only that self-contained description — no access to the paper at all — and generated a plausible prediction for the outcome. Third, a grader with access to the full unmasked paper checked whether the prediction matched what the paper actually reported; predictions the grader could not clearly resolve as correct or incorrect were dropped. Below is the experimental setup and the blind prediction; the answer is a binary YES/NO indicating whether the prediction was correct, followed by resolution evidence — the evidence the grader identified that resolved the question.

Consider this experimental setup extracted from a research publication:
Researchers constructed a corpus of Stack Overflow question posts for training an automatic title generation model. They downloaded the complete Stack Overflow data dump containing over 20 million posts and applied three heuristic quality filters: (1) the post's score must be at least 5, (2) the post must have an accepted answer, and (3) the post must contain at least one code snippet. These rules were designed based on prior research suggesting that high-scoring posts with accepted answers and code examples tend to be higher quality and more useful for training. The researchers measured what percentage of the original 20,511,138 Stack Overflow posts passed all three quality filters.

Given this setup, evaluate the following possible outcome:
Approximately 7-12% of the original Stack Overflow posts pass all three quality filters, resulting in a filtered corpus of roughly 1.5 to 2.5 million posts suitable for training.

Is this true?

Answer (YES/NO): NO